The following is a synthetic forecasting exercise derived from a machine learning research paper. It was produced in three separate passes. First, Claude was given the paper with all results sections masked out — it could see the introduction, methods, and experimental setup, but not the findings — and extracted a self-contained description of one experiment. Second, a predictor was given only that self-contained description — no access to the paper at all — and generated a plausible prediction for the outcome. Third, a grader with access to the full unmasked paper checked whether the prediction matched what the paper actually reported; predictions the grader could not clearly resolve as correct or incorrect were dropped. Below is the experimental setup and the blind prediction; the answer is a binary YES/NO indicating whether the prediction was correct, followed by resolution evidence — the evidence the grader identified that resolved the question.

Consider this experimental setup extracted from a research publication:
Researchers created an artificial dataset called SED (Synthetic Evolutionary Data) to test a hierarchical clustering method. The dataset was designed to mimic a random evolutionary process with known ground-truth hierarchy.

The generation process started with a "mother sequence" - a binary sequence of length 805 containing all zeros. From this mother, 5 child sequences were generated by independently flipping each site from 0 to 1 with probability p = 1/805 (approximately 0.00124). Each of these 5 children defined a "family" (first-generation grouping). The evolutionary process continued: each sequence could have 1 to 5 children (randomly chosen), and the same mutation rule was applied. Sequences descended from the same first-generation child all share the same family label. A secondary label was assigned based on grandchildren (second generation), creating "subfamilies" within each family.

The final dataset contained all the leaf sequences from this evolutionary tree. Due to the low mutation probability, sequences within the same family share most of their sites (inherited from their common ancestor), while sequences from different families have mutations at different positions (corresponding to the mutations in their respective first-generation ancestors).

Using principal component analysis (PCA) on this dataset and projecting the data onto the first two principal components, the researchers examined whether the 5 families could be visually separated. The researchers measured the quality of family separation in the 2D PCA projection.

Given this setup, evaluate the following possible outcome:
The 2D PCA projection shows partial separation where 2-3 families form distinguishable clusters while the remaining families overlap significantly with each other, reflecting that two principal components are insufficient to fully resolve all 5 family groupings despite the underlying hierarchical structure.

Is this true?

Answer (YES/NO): NO